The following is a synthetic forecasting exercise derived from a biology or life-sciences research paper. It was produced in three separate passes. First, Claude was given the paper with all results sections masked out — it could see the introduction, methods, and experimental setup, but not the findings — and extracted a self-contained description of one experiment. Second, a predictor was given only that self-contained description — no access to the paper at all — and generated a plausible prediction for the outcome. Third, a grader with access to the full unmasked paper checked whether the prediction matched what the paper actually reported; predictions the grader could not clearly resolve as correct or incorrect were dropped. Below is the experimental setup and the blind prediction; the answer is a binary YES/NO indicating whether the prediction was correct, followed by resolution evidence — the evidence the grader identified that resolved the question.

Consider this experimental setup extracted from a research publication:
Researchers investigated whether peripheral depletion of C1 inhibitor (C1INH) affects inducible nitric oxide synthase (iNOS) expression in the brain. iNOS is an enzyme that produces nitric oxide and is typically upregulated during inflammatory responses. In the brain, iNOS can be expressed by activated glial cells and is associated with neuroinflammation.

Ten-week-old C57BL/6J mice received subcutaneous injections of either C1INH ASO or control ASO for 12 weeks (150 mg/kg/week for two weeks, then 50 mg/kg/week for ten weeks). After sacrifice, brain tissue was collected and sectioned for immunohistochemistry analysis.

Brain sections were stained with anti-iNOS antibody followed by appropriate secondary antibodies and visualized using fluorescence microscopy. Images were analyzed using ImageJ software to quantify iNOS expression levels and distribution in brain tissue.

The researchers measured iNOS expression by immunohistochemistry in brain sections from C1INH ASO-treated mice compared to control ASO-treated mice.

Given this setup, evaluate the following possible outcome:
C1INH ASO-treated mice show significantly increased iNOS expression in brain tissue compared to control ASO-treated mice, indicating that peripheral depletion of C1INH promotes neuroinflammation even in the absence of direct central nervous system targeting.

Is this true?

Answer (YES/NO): YES